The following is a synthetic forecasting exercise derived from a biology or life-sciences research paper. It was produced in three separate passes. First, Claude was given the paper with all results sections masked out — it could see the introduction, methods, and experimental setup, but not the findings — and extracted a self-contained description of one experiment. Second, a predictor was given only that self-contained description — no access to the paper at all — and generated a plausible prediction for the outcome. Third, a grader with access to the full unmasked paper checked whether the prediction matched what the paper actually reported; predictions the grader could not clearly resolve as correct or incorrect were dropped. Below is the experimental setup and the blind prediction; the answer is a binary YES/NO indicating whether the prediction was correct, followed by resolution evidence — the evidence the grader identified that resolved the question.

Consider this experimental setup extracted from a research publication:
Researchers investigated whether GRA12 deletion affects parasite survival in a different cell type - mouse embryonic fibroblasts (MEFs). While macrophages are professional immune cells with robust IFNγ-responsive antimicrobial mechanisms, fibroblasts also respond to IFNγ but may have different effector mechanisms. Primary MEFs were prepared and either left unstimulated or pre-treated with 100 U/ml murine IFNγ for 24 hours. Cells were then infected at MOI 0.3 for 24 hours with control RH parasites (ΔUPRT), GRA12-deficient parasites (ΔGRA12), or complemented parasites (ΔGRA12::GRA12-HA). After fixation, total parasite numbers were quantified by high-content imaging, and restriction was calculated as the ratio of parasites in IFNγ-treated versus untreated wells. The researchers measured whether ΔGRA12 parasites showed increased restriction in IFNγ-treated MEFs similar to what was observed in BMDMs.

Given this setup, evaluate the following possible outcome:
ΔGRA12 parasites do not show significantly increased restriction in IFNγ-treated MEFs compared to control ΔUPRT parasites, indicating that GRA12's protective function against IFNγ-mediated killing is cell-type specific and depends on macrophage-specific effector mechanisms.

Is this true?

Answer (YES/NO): NO